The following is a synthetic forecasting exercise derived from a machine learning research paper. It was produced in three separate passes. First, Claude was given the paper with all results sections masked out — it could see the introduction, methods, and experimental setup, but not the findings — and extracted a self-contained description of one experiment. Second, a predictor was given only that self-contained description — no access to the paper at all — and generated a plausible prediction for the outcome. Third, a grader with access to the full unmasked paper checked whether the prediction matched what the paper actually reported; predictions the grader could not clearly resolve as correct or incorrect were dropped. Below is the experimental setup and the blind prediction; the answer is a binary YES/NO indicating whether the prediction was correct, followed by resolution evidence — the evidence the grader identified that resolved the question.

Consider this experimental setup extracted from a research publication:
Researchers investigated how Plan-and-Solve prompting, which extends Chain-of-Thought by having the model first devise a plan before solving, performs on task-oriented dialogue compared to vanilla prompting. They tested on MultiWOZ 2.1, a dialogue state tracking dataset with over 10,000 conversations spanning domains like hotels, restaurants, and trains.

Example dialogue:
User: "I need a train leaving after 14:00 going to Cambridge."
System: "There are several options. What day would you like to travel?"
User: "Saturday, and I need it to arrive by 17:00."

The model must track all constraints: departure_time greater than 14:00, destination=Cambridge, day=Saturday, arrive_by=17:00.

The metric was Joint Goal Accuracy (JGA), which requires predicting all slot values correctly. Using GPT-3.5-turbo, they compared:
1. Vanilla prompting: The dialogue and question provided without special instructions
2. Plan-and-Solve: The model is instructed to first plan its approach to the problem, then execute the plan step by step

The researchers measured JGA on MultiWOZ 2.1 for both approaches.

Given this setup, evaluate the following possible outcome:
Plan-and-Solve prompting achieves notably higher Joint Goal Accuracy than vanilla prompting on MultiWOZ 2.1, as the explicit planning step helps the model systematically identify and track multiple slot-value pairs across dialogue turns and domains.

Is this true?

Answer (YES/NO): YES